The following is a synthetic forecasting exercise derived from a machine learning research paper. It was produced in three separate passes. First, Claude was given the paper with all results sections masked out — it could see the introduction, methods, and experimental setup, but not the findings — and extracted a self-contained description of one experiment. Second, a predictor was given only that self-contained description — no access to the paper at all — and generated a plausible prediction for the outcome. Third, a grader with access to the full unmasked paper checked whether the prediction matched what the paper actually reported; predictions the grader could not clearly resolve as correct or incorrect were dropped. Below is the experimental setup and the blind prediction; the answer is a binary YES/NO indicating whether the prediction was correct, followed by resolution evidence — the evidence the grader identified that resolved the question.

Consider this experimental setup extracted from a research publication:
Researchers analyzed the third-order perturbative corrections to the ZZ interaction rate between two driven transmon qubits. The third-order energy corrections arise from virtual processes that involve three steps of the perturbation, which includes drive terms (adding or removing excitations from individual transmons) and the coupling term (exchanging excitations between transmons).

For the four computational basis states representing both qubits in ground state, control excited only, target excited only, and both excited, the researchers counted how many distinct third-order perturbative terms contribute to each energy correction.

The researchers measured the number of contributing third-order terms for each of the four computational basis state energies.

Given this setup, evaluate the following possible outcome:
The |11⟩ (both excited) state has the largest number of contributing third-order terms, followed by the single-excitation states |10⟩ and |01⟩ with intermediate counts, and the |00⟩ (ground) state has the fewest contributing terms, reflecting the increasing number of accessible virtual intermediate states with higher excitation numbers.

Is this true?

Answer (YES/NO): YES